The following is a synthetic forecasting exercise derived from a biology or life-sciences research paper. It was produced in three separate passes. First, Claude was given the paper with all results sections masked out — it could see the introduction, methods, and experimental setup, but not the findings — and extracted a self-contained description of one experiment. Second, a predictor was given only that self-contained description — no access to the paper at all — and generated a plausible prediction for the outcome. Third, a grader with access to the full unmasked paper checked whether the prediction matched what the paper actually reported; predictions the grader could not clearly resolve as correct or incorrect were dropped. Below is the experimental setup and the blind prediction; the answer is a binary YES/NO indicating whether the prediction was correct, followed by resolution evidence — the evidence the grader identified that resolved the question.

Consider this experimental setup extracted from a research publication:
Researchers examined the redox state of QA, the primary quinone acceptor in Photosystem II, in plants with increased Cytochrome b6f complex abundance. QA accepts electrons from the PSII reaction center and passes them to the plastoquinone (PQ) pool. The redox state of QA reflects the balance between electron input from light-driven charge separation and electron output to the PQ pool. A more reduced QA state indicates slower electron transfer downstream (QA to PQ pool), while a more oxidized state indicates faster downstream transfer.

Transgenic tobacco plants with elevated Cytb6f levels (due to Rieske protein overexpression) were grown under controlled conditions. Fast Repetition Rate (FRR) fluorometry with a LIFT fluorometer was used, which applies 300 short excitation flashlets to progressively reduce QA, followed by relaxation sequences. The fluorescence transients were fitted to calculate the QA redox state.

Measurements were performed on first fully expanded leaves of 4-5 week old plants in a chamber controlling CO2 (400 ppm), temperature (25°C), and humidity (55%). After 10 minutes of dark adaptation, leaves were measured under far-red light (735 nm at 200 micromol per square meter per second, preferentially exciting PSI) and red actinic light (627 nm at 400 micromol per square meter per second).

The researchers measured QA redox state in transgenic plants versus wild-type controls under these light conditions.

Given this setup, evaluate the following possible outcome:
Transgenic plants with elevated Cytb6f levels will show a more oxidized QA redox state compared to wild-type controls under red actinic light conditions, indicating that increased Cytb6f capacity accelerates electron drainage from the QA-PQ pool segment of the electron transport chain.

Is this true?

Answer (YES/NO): YES